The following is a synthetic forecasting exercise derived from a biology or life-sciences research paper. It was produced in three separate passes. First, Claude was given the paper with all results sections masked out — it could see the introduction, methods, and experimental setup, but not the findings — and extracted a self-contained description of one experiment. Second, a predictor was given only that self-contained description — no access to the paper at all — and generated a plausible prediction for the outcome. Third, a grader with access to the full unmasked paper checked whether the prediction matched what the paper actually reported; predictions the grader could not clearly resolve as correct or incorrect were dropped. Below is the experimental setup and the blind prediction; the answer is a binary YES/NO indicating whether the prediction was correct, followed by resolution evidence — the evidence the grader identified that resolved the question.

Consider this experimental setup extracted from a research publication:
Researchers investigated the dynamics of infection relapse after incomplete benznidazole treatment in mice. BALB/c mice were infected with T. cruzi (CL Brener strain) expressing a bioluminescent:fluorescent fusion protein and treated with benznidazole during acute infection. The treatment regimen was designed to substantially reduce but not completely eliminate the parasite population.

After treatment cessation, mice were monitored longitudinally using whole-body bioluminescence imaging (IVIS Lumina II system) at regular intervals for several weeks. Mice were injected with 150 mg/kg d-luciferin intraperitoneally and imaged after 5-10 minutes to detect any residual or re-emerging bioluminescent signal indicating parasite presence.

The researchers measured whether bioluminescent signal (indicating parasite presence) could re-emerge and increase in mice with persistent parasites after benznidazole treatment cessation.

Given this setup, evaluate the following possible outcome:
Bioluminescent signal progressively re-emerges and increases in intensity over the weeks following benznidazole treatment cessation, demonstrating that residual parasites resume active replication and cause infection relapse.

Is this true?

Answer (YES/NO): YES